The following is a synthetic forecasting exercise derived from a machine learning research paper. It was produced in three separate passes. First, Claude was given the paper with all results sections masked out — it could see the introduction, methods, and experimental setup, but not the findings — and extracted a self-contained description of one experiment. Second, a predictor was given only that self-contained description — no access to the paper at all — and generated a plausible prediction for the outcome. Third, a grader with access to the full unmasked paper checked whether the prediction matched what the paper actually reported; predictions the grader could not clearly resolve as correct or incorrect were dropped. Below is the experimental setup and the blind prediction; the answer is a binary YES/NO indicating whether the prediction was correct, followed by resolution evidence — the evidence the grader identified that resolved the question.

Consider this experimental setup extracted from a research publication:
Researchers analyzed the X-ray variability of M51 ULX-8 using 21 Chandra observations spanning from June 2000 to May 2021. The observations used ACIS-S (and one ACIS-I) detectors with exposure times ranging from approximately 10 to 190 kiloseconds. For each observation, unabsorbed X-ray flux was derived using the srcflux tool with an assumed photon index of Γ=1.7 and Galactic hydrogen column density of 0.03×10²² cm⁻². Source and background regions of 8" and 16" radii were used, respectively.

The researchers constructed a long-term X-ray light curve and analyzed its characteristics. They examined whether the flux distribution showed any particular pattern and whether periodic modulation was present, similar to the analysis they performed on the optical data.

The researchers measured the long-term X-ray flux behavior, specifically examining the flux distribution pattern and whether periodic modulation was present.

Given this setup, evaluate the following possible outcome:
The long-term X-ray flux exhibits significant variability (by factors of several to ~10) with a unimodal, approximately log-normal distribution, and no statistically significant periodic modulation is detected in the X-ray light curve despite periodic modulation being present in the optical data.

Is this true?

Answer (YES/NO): NO